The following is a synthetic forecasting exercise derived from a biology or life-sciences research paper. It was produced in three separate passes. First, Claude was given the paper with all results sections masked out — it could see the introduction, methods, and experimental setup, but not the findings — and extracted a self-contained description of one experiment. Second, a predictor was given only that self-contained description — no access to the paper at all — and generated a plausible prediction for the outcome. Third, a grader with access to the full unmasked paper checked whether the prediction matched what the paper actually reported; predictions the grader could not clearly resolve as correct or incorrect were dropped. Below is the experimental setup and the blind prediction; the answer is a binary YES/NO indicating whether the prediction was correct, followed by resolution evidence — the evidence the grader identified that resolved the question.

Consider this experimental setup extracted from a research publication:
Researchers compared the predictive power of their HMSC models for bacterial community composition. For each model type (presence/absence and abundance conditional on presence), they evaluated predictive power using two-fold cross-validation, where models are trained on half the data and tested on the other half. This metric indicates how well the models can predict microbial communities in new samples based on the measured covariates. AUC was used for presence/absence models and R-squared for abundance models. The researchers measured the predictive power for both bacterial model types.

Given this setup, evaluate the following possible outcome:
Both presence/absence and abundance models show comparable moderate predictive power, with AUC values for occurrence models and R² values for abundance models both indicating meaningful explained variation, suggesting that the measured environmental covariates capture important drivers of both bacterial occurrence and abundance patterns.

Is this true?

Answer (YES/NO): NO